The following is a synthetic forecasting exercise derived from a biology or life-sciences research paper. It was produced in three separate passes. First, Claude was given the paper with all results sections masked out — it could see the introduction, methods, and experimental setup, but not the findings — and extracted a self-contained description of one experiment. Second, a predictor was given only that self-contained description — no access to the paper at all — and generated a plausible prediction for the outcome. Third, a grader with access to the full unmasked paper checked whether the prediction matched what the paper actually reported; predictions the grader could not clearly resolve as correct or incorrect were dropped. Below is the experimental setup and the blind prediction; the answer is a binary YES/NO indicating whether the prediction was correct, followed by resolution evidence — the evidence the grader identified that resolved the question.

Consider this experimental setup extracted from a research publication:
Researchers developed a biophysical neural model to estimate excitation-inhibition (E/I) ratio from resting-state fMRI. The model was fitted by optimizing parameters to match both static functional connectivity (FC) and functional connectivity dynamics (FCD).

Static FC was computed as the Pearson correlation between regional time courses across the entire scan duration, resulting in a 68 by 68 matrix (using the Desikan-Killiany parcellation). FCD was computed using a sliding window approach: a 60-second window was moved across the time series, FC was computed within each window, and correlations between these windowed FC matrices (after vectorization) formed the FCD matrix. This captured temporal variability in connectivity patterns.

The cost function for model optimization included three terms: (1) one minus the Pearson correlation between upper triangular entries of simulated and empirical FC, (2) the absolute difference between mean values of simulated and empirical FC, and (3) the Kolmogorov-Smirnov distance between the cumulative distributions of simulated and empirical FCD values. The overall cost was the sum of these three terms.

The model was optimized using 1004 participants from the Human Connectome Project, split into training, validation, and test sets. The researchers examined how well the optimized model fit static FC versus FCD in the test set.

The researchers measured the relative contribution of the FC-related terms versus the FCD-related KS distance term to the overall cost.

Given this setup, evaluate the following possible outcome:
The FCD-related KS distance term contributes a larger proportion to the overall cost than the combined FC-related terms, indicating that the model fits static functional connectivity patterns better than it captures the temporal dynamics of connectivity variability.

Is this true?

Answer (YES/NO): NO